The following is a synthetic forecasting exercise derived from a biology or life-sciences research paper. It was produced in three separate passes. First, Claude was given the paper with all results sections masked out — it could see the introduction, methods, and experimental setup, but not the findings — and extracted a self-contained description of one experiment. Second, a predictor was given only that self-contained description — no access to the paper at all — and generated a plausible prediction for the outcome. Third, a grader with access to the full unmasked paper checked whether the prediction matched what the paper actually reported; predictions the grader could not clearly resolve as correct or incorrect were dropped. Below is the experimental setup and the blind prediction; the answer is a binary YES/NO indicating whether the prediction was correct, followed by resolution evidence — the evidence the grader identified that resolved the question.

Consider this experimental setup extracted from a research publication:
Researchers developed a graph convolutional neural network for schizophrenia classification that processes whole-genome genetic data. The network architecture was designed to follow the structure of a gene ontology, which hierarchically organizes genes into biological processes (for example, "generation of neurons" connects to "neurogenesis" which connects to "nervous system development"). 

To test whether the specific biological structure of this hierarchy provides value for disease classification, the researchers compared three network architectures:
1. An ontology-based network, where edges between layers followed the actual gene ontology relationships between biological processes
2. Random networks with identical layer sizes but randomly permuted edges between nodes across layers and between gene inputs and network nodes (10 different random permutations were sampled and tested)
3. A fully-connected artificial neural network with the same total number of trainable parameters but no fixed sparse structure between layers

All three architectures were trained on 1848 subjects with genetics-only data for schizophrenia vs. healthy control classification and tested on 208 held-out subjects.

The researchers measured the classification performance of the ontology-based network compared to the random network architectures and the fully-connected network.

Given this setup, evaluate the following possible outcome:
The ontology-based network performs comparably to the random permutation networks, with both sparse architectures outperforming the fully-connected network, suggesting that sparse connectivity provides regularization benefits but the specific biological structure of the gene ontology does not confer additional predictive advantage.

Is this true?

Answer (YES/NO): NO